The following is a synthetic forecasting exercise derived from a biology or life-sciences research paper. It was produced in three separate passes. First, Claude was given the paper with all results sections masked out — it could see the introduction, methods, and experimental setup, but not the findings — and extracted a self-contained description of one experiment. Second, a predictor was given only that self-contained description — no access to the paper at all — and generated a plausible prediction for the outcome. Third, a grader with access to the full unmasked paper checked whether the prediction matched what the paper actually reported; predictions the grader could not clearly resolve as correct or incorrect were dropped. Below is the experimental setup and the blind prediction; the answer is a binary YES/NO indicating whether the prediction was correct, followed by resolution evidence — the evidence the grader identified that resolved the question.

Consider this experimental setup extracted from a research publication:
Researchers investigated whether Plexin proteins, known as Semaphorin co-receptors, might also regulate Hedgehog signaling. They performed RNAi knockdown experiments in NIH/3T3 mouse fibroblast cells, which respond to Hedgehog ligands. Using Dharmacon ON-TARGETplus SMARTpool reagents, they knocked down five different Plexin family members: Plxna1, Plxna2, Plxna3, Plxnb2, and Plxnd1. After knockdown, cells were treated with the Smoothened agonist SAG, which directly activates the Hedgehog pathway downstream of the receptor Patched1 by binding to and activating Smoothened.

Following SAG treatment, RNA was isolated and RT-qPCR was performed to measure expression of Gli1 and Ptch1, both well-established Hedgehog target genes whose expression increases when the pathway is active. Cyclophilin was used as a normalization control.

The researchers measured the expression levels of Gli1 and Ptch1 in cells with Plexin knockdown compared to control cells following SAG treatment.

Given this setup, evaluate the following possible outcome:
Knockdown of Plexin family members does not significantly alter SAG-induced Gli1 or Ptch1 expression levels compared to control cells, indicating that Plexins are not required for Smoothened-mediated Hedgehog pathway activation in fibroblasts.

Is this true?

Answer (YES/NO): NO